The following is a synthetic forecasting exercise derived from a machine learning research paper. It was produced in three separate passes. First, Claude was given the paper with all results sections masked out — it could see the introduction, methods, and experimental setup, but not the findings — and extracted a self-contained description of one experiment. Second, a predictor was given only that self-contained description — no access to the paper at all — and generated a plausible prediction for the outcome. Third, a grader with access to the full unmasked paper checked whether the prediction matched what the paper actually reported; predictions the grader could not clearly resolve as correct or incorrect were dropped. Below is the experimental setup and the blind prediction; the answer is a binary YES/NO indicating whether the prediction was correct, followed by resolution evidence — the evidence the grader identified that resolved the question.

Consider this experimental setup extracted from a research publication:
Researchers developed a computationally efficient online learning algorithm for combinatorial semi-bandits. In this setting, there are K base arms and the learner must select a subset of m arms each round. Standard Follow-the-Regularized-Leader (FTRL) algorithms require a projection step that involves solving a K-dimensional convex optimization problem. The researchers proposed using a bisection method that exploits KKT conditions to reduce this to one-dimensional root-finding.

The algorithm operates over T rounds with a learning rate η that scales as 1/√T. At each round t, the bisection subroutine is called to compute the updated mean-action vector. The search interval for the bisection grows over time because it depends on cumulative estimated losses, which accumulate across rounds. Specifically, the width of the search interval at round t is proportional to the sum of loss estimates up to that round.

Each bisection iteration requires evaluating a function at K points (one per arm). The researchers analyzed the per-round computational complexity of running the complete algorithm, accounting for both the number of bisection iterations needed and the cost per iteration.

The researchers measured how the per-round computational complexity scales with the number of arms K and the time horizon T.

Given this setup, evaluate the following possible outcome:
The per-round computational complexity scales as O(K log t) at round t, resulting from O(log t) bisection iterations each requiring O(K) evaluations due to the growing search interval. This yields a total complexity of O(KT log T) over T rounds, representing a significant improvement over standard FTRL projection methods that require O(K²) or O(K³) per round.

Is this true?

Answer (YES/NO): NO